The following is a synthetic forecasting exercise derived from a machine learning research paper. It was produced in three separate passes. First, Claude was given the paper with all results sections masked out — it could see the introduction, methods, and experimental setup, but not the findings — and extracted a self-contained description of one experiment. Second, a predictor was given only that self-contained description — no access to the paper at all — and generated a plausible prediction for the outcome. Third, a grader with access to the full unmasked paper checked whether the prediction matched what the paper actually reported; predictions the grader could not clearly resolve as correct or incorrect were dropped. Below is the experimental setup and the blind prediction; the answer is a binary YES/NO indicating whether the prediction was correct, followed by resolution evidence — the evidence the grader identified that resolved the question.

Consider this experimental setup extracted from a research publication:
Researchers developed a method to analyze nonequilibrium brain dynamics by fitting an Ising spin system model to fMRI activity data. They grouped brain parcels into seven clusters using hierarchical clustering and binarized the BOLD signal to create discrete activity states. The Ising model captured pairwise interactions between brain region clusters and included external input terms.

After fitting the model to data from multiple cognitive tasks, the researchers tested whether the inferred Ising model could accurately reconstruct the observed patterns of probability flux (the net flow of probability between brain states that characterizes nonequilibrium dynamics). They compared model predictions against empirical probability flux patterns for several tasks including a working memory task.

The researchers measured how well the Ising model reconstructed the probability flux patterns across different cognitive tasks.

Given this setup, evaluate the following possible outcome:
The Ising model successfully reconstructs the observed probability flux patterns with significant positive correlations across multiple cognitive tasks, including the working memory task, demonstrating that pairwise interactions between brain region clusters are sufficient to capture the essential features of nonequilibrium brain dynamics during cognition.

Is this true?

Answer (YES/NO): NO